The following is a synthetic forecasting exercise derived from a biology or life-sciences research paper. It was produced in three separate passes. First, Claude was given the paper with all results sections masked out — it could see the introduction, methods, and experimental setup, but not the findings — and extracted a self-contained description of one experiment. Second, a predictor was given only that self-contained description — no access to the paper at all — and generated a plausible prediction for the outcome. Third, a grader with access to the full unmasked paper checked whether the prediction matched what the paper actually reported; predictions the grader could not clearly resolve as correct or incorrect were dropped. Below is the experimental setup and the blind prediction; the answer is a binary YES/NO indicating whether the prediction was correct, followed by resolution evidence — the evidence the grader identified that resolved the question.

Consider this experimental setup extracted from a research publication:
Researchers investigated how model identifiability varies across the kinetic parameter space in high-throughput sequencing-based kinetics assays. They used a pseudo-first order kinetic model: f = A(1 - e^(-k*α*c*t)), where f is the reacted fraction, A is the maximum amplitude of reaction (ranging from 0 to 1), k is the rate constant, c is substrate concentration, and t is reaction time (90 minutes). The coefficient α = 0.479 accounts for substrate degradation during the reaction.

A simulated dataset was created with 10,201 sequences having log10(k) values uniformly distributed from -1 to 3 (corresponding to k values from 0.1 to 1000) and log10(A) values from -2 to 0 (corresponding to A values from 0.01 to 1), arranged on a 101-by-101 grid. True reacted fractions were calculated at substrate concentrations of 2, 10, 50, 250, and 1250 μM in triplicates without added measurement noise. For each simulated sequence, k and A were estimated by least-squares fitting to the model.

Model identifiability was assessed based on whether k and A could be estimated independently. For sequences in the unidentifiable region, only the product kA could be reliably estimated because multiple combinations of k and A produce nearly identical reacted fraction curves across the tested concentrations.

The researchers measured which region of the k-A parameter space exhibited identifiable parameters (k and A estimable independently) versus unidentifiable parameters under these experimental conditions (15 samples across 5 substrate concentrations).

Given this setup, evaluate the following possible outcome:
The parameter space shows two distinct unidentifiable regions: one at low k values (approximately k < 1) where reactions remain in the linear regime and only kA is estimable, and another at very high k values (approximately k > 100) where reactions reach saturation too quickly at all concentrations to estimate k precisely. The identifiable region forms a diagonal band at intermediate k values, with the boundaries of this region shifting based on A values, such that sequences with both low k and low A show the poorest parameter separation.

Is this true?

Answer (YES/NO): NO